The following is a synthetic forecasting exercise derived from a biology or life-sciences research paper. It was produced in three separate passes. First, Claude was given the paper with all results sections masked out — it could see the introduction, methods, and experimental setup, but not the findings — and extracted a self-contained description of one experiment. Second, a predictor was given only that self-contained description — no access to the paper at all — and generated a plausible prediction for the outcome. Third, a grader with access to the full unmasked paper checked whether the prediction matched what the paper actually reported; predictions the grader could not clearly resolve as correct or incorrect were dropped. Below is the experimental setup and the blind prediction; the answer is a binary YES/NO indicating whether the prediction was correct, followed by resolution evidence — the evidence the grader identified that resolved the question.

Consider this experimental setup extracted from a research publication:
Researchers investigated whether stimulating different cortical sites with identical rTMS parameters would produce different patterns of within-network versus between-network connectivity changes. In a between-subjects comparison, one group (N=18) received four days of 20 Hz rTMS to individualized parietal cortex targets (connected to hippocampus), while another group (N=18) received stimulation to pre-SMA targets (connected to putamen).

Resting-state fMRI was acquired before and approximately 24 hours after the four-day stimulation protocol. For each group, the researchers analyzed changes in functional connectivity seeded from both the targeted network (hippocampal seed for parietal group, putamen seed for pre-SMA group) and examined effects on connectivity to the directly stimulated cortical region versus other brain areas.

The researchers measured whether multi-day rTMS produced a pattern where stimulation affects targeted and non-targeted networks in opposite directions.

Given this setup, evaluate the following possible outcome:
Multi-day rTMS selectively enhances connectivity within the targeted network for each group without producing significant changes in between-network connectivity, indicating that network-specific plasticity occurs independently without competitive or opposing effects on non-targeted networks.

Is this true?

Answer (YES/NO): NO